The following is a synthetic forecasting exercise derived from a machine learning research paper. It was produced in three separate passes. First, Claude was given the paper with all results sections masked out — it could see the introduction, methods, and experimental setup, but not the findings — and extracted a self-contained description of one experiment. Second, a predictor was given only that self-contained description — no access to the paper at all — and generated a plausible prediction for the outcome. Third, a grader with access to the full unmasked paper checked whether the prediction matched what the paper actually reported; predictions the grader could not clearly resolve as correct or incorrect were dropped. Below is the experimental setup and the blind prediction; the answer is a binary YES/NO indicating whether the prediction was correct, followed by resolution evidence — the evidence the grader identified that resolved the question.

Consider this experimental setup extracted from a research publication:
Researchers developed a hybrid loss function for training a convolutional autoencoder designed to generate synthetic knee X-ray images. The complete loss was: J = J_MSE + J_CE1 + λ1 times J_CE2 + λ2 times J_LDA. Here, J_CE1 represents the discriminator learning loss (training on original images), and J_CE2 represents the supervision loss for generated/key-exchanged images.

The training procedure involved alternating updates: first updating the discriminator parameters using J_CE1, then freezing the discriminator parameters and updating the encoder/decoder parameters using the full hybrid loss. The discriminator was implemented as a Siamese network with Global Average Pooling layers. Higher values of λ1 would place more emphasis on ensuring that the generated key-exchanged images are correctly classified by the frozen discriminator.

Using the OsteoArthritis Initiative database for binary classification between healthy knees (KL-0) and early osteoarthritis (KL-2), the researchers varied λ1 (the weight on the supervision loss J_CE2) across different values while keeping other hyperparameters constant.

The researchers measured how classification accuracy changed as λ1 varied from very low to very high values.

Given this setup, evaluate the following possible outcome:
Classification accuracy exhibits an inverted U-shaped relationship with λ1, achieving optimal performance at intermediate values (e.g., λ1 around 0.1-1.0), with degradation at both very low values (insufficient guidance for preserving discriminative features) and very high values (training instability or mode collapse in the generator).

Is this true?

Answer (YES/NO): NO